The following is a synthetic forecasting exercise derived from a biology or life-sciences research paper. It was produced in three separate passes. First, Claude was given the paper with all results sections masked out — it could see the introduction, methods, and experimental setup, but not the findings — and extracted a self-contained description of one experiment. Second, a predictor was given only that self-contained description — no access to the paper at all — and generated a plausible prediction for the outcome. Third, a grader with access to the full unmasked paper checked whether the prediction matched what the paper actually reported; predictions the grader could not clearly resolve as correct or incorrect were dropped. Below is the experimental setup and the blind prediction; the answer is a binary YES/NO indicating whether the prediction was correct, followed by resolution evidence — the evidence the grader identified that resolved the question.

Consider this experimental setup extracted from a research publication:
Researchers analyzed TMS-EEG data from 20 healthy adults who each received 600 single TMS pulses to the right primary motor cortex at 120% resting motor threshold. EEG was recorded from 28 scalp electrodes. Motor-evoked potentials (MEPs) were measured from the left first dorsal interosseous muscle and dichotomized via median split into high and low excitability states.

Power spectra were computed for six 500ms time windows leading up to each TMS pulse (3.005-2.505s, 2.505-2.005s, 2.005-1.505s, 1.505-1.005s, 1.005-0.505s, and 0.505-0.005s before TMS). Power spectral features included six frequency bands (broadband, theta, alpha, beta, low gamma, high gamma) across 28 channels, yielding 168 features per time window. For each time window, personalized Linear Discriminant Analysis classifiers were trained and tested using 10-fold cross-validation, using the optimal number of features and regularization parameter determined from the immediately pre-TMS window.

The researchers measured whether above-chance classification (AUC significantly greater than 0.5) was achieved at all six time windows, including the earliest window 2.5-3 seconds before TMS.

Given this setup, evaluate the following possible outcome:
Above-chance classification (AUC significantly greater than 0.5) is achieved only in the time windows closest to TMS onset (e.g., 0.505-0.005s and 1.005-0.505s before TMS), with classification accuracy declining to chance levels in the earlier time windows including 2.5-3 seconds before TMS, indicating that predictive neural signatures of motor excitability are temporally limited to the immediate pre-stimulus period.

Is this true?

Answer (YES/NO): NO